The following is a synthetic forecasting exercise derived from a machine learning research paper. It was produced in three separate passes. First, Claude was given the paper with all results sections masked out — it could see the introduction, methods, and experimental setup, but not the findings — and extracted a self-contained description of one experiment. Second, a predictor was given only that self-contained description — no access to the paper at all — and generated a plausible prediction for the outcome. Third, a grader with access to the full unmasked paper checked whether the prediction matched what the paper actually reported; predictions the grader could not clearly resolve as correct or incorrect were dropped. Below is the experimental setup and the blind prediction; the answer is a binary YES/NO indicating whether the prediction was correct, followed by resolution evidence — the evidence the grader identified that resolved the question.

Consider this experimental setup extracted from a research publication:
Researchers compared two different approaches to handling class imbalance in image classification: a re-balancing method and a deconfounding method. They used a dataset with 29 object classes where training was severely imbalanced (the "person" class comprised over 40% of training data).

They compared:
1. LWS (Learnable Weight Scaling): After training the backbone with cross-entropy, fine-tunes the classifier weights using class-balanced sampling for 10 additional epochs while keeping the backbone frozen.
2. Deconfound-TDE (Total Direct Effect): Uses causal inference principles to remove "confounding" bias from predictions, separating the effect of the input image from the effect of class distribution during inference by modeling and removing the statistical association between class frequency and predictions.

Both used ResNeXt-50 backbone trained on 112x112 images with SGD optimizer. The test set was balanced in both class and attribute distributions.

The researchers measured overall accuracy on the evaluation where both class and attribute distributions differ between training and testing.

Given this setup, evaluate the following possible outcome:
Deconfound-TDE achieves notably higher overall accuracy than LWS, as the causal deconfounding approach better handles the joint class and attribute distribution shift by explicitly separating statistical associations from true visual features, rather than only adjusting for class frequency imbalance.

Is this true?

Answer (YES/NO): YES